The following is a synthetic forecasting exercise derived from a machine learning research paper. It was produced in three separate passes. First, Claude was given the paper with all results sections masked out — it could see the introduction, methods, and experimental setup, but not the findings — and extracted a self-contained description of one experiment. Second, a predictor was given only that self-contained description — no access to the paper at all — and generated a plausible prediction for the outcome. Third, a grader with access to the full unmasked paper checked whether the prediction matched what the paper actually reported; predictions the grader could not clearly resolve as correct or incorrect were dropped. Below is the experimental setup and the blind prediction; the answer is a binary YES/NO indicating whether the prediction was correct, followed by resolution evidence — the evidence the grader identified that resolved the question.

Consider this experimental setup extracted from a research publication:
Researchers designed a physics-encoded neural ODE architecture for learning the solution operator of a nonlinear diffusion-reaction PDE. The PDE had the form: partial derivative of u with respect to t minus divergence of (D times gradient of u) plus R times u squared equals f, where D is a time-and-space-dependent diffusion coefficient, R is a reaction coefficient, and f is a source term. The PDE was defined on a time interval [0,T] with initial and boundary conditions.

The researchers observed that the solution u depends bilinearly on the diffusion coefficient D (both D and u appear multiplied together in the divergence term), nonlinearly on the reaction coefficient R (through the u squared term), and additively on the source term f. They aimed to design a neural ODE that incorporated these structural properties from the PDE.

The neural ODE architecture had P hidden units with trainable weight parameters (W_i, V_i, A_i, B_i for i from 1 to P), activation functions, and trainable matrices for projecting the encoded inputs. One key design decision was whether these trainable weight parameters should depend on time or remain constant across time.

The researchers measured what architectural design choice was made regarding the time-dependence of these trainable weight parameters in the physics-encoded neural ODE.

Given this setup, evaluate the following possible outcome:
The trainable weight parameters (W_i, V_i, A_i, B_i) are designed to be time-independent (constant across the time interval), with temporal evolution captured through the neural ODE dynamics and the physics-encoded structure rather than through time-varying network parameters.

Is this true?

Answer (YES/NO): YES